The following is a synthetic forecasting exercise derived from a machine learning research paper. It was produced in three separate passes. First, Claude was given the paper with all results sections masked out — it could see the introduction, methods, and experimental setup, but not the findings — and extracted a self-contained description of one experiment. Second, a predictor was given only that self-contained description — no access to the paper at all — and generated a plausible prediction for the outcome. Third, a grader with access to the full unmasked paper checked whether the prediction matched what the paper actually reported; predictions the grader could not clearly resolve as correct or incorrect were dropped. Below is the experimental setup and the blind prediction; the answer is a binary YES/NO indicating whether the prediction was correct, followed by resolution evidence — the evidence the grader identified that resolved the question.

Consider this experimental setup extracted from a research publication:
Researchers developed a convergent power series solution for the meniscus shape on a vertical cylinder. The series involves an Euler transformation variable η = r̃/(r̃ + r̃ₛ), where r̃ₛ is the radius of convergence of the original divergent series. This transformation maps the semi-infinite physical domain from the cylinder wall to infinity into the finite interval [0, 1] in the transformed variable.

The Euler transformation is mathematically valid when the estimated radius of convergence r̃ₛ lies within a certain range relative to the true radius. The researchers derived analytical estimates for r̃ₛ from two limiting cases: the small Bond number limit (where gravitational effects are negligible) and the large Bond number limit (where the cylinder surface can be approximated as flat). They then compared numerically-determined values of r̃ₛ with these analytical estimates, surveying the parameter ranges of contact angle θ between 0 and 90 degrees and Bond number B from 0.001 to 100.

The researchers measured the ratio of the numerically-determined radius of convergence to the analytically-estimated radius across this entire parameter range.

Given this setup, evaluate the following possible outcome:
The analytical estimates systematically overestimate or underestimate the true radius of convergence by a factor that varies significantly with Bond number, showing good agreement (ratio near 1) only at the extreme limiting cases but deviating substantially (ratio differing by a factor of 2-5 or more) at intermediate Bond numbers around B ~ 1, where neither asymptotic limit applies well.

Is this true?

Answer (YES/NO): NO